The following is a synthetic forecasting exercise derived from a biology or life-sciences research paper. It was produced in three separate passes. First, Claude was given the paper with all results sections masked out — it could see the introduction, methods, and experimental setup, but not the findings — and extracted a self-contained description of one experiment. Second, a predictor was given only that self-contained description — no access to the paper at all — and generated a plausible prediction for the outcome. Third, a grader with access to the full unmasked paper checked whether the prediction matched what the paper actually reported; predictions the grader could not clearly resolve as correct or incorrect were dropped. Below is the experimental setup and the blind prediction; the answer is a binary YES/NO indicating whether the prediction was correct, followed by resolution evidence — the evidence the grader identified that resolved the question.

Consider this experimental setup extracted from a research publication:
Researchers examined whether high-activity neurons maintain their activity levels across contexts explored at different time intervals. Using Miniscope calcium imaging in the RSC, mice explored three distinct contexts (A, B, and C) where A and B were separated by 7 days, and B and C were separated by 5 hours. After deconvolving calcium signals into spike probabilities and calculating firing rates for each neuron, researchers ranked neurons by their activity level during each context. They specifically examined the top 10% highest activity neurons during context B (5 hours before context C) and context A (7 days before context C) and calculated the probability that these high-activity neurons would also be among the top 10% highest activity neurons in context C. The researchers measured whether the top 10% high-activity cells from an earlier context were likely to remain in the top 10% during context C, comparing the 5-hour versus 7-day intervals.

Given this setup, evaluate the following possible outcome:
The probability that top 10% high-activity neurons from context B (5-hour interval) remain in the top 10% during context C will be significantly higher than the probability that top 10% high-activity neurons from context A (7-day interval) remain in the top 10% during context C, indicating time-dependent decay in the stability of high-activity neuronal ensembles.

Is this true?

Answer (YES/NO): YES